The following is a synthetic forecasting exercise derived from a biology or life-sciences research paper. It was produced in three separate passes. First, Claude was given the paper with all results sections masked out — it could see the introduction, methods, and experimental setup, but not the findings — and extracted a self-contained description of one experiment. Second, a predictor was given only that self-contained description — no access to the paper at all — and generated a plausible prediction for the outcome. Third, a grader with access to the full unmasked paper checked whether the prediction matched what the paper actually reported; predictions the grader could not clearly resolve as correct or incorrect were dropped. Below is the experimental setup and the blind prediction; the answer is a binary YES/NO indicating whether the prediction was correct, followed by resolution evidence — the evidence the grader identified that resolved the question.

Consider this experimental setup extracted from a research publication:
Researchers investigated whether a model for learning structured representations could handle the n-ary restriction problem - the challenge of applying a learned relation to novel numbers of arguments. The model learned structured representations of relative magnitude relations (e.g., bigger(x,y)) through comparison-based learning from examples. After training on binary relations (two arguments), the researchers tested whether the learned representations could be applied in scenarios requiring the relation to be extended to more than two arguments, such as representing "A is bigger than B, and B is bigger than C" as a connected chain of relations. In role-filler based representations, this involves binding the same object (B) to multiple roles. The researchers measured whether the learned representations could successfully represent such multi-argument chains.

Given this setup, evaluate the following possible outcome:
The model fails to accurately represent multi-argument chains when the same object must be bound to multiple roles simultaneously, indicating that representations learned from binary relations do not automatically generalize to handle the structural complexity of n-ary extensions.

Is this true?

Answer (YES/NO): NO